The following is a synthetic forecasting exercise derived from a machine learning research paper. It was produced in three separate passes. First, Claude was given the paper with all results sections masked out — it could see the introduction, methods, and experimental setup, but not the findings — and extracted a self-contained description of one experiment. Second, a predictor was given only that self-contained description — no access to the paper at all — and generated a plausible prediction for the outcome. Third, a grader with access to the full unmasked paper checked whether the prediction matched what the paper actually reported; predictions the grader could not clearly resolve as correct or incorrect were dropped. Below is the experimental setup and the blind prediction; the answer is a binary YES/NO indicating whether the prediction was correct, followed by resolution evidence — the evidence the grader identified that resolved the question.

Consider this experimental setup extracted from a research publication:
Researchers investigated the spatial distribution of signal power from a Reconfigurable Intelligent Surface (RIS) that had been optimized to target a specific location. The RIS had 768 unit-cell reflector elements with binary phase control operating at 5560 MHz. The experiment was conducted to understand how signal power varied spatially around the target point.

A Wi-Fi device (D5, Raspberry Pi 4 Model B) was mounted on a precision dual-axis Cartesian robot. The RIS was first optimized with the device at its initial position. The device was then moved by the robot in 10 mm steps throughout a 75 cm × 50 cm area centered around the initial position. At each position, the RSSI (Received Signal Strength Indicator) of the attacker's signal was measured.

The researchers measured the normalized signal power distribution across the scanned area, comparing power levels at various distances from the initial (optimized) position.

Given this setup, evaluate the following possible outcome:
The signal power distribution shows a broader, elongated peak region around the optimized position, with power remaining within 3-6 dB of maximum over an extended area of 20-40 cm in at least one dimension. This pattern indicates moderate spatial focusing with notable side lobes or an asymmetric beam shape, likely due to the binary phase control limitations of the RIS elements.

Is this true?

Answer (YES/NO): NO